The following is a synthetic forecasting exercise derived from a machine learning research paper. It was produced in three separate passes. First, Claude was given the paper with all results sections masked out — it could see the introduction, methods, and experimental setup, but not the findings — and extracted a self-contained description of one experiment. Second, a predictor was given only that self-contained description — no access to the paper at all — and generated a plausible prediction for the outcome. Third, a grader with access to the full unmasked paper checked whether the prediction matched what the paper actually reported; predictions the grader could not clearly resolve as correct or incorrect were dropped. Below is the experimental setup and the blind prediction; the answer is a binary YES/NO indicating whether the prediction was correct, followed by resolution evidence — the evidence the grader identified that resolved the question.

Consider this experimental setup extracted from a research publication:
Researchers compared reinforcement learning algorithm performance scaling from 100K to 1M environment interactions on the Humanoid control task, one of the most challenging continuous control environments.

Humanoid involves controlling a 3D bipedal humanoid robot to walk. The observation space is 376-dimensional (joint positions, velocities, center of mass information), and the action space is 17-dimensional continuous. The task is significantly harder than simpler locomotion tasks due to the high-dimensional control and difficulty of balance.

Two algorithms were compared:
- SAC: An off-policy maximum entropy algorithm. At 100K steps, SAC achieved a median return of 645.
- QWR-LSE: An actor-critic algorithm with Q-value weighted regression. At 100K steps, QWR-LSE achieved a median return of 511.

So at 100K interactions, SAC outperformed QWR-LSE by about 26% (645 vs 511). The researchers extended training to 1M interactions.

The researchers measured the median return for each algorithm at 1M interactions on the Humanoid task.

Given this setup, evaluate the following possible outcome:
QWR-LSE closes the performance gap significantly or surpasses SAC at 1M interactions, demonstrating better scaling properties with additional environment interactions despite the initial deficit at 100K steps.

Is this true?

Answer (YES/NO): YES